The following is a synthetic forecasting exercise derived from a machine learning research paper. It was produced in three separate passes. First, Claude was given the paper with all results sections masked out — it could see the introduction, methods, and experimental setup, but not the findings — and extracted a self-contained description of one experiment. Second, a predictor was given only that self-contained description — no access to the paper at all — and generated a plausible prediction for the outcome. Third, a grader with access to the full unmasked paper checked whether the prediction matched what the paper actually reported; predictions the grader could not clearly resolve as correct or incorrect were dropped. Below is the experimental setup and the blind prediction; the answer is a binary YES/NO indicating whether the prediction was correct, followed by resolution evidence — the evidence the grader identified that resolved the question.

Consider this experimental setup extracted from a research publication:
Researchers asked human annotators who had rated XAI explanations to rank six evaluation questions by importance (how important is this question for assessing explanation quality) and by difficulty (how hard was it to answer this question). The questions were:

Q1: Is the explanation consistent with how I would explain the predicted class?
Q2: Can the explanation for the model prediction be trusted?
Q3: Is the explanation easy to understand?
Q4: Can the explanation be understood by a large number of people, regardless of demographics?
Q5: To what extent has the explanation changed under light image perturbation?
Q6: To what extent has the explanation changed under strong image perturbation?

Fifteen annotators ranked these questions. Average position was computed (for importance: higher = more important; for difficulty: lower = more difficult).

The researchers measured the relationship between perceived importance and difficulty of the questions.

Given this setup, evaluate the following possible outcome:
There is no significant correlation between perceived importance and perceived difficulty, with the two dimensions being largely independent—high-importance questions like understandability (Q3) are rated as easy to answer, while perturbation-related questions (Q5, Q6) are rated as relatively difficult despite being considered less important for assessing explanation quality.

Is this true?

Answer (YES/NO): NO